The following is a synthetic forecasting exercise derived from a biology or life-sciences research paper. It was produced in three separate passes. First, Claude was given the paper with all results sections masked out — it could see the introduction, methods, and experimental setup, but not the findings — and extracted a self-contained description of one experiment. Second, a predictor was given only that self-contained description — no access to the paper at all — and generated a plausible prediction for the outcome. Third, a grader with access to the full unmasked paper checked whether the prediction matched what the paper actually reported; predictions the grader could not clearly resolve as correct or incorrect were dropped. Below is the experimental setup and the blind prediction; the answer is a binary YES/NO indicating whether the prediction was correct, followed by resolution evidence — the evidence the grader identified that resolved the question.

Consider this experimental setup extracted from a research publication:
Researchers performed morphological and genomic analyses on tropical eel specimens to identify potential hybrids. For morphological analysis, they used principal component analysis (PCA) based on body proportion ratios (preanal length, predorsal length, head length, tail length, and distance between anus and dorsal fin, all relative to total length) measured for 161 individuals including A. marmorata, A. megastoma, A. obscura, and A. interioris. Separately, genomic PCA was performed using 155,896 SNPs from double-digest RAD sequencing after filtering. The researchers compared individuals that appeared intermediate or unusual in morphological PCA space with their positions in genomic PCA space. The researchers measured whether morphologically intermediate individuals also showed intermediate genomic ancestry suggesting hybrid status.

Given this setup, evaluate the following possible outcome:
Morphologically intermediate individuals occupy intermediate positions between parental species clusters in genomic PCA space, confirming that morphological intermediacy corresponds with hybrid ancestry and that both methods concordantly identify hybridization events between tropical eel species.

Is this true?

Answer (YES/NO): YES